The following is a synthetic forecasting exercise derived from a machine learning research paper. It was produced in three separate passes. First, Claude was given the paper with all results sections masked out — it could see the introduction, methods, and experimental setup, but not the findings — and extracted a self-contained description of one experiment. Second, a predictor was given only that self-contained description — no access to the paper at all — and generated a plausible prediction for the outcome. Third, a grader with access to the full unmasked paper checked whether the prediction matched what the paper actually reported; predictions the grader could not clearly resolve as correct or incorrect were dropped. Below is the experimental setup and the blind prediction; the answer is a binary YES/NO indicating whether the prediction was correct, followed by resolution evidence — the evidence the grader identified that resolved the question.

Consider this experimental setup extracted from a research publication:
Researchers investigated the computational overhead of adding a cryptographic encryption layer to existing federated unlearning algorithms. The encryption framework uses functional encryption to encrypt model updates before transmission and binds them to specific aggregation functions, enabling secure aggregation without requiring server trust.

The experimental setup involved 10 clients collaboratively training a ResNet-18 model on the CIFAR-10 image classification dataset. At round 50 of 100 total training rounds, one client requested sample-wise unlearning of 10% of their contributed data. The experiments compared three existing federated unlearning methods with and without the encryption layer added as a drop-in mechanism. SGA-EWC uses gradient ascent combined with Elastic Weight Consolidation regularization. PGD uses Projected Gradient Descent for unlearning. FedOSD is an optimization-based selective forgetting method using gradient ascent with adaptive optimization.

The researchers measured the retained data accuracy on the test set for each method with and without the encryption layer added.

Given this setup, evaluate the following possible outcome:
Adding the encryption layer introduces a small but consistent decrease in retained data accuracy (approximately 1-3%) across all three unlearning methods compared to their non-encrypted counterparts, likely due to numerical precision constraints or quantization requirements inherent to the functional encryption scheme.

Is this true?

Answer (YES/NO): NO